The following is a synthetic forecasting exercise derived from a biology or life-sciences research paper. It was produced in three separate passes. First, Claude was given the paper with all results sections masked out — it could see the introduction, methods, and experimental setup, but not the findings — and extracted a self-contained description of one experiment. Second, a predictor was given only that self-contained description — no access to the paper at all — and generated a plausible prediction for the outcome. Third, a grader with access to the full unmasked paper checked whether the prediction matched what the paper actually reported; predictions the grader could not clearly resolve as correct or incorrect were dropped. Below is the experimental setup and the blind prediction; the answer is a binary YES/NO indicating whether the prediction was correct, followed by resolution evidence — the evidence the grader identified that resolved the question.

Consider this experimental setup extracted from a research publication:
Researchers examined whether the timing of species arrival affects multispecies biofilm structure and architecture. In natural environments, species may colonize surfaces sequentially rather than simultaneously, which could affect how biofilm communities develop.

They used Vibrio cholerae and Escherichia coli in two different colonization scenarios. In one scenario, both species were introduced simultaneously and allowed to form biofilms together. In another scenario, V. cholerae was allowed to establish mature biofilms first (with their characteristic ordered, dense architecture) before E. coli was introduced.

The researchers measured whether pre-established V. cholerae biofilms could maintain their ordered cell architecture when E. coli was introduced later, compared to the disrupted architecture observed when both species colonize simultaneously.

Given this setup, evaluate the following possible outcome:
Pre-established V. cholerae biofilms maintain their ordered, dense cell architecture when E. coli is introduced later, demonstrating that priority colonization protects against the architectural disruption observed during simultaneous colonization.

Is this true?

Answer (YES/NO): YES